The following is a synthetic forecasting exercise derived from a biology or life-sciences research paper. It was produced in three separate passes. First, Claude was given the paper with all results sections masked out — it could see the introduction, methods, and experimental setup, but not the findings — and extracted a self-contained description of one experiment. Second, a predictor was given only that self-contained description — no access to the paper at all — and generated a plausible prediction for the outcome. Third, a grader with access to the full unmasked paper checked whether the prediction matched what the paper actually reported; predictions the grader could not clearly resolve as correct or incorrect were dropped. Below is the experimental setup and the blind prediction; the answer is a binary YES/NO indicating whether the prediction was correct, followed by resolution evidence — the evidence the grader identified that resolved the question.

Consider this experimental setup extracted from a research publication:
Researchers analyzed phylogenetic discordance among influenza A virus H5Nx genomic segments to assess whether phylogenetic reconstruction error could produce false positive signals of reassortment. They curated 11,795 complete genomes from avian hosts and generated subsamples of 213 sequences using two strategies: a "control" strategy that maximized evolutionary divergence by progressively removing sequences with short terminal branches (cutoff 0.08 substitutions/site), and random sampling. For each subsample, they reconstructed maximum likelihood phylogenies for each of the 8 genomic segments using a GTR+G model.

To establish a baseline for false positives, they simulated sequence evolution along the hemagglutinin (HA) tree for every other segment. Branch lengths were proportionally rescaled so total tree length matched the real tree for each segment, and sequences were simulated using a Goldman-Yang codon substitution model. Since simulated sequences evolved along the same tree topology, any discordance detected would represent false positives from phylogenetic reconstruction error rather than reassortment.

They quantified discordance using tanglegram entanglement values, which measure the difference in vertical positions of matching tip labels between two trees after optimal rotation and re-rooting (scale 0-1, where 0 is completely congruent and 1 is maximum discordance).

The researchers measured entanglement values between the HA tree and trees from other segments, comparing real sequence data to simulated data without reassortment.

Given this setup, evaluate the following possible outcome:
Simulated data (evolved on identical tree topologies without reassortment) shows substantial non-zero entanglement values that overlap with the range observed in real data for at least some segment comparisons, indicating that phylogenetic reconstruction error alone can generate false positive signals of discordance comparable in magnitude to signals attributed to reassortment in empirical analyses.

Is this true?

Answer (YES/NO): NO